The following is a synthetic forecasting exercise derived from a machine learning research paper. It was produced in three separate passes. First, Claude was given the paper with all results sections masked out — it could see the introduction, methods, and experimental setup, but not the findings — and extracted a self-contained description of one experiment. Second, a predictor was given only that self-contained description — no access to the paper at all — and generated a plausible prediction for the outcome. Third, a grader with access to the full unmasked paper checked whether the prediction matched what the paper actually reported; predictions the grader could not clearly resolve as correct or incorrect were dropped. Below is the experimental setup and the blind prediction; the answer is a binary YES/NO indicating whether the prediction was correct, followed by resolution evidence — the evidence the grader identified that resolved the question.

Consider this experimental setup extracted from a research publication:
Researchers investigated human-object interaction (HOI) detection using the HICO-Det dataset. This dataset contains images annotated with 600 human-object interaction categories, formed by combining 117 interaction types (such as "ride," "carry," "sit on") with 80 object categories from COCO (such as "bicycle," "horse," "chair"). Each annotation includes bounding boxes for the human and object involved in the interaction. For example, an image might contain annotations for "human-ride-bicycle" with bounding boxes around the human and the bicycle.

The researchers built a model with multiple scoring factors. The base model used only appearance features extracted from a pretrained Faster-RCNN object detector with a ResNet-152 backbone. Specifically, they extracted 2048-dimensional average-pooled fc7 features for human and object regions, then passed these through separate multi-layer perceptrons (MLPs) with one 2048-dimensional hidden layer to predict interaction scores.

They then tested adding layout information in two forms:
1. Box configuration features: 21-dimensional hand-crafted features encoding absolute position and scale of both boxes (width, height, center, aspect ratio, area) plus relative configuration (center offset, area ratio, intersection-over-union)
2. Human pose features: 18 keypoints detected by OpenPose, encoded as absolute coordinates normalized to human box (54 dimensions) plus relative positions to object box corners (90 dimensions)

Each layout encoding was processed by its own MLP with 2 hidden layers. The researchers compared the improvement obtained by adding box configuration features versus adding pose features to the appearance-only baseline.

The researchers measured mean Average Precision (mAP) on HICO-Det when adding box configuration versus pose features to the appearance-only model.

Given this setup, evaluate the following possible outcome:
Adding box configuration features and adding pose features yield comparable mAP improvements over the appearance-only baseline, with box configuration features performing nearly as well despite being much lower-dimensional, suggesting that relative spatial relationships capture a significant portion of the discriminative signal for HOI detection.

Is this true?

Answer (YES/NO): NO